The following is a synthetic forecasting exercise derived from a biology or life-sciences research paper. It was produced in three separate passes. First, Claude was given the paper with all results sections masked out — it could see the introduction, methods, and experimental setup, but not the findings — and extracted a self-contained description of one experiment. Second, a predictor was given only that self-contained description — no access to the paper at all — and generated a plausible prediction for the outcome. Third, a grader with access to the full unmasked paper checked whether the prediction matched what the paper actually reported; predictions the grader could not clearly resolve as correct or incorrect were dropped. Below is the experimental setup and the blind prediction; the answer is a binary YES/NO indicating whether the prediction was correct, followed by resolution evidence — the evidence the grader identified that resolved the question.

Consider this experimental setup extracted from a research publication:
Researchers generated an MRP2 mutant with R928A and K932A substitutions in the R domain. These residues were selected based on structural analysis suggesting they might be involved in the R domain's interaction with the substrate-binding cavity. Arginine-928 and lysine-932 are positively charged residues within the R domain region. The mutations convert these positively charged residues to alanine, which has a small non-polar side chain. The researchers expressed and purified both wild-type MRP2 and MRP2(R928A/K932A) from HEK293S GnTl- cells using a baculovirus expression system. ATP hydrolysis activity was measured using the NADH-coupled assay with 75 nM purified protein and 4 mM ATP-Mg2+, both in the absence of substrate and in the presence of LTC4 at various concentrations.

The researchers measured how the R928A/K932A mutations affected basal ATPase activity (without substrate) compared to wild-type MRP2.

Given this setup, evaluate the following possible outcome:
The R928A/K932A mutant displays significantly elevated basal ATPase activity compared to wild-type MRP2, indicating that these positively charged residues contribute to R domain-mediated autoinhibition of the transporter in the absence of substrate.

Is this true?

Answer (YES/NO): NO